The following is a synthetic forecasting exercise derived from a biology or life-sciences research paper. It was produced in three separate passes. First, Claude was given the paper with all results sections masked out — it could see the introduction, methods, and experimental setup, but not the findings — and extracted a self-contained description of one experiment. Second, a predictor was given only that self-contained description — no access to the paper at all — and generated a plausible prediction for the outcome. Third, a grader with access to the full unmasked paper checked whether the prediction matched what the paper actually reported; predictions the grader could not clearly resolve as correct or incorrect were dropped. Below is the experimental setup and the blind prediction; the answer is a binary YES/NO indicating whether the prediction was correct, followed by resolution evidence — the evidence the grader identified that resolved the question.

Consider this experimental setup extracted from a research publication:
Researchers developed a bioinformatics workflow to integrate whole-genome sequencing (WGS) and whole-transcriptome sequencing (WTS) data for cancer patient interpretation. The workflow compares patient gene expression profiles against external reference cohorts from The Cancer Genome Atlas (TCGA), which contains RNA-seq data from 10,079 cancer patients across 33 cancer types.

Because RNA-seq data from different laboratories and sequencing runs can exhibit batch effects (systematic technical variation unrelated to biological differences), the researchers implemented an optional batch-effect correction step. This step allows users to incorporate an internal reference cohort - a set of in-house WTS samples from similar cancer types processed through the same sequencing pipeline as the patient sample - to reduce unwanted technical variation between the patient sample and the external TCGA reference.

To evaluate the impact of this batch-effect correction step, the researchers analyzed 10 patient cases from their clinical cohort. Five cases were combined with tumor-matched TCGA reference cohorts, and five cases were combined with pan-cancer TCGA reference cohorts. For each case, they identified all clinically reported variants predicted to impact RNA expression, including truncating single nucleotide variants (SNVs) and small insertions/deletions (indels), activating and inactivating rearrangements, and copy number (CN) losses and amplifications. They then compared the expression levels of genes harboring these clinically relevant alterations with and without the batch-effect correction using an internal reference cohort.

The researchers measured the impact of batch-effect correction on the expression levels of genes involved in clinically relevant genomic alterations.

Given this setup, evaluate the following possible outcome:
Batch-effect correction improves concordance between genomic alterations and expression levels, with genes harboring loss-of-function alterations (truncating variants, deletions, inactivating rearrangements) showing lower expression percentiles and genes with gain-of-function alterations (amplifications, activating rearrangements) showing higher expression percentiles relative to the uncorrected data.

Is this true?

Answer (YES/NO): NO